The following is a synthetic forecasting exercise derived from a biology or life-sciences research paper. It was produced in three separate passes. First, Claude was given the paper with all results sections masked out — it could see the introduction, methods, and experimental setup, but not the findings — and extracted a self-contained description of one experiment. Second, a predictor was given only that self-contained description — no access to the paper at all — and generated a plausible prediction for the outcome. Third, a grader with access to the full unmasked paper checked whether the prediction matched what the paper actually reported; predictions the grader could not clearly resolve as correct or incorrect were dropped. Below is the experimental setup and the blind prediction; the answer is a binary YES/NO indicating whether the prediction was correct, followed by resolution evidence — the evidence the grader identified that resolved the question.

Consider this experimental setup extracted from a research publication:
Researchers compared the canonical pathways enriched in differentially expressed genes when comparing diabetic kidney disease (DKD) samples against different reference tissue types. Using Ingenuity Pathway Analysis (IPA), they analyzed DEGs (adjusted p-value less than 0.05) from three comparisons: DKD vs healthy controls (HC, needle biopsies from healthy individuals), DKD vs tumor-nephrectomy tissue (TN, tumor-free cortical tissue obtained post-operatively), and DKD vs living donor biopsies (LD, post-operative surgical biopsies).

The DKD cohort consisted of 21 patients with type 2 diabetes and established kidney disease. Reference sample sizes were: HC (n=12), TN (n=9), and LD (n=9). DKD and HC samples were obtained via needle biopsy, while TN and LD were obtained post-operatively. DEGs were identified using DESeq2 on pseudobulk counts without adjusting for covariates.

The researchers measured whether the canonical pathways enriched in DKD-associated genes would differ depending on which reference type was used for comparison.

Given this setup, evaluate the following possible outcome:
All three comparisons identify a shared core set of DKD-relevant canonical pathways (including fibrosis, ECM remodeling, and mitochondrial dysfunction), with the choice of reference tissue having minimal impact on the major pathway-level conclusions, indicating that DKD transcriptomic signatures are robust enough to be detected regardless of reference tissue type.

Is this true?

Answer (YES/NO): NO